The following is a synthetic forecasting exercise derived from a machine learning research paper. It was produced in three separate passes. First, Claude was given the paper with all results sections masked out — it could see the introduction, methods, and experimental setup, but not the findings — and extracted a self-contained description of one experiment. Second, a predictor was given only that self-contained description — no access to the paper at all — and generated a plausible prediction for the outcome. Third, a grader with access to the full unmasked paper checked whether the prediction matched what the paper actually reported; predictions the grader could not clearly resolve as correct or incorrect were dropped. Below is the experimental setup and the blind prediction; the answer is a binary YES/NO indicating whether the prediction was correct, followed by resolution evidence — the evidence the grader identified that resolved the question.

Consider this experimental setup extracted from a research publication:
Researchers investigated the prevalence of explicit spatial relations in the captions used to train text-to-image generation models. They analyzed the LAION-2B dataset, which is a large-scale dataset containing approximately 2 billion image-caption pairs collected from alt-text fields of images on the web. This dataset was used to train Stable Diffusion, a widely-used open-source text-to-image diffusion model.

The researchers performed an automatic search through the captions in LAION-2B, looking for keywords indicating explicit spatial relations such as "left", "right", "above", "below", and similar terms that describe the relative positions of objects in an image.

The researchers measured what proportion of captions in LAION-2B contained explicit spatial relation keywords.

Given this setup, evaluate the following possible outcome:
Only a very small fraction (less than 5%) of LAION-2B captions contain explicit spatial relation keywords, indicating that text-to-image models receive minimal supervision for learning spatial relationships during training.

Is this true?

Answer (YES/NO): YES